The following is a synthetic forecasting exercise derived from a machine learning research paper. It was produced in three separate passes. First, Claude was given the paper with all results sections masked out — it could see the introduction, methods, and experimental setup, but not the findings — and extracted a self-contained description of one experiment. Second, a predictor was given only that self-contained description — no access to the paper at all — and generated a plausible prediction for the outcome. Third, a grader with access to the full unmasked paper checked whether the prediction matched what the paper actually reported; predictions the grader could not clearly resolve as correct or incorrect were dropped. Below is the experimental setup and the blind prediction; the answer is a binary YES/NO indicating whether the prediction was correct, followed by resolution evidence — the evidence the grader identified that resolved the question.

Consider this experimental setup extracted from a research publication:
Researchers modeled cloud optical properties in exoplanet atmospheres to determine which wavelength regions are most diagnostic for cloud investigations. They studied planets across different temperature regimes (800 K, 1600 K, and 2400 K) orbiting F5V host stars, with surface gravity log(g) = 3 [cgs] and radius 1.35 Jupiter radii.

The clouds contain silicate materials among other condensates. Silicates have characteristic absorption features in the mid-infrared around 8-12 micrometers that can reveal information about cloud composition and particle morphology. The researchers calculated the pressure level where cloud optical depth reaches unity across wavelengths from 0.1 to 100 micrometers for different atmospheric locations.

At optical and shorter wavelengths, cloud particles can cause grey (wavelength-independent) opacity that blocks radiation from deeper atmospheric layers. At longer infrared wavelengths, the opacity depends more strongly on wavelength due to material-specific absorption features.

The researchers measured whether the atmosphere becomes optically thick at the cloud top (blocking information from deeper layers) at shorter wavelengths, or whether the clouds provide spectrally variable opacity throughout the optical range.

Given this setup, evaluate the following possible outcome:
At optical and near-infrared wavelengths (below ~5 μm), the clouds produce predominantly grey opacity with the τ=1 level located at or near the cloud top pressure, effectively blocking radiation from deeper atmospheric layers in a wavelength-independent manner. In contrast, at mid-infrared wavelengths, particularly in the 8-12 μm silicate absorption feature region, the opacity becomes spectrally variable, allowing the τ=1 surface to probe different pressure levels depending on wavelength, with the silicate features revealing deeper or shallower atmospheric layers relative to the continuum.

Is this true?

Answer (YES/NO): NO